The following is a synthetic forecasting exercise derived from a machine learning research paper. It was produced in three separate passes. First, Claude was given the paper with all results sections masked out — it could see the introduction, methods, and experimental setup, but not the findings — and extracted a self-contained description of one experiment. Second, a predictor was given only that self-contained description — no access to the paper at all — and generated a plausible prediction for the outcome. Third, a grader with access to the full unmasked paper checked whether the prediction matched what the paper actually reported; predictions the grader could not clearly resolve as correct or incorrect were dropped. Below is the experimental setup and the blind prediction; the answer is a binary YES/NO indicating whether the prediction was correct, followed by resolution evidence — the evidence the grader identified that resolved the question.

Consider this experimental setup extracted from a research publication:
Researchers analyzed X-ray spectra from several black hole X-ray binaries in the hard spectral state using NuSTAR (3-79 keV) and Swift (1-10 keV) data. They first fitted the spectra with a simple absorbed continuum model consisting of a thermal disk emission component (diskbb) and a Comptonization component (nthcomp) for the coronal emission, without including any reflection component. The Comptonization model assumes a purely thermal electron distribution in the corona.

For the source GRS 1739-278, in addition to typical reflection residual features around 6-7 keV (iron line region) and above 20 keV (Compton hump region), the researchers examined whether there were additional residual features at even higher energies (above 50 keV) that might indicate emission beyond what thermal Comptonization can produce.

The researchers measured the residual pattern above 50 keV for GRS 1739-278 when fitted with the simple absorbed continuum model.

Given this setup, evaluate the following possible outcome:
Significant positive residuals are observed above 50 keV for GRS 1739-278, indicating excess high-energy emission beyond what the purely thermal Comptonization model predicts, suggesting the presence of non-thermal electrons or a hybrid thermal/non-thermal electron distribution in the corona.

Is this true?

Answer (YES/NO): YES